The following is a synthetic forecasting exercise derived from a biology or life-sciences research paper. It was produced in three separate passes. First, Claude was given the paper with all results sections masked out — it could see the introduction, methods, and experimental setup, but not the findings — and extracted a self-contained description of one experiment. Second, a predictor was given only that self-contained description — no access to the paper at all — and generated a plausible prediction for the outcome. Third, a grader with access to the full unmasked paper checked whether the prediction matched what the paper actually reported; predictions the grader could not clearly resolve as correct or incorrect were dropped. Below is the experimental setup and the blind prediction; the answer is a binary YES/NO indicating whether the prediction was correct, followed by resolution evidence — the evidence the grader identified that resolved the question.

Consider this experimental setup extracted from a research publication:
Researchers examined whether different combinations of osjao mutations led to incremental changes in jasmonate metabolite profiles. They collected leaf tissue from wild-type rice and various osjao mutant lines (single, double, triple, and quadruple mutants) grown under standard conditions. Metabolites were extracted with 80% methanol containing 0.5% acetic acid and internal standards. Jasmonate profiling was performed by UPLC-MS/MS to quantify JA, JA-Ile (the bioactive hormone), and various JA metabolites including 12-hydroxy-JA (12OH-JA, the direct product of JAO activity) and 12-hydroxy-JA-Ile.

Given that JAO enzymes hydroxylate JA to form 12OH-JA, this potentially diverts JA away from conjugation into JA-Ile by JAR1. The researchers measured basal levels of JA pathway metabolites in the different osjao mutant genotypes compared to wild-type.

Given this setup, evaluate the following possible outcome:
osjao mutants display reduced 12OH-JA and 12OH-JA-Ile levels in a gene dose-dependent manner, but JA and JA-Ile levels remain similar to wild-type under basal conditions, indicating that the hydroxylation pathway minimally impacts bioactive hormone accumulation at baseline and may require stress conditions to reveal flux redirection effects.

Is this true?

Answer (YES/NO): NO